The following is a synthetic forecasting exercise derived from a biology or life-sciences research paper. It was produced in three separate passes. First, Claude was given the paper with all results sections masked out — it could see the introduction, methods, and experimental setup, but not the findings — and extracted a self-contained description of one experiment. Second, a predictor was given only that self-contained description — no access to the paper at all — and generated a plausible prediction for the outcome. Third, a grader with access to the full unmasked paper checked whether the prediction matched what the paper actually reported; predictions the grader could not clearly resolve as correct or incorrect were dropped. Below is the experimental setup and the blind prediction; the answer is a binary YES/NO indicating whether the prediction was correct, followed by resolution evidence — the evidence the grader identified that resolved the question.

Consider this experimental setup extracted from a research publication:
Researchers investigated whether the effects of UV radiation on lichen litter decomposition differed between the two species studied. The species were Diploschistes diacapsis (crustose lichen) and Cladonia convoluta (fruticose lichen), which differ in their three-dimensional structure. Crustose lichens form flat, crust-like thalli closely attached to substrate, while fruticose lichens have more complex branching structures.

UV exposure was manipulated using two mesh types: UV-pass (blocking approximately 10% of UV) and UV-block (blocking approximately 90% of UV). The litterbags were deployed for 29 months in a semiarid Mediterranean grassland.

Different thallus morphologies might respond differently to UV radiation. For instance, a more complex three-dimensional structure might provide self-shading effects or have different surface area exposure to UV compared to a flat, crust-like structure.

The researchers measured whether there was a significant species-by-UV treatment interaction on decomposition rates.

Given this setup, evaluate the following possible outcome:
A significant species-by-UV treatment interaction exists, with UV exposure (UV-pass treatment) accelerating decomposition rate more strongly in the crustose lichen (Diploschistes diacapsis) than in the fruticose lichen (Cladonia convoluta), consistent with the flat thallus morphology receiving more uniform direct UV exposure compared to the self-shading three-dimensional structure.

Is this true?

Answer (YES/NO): NO